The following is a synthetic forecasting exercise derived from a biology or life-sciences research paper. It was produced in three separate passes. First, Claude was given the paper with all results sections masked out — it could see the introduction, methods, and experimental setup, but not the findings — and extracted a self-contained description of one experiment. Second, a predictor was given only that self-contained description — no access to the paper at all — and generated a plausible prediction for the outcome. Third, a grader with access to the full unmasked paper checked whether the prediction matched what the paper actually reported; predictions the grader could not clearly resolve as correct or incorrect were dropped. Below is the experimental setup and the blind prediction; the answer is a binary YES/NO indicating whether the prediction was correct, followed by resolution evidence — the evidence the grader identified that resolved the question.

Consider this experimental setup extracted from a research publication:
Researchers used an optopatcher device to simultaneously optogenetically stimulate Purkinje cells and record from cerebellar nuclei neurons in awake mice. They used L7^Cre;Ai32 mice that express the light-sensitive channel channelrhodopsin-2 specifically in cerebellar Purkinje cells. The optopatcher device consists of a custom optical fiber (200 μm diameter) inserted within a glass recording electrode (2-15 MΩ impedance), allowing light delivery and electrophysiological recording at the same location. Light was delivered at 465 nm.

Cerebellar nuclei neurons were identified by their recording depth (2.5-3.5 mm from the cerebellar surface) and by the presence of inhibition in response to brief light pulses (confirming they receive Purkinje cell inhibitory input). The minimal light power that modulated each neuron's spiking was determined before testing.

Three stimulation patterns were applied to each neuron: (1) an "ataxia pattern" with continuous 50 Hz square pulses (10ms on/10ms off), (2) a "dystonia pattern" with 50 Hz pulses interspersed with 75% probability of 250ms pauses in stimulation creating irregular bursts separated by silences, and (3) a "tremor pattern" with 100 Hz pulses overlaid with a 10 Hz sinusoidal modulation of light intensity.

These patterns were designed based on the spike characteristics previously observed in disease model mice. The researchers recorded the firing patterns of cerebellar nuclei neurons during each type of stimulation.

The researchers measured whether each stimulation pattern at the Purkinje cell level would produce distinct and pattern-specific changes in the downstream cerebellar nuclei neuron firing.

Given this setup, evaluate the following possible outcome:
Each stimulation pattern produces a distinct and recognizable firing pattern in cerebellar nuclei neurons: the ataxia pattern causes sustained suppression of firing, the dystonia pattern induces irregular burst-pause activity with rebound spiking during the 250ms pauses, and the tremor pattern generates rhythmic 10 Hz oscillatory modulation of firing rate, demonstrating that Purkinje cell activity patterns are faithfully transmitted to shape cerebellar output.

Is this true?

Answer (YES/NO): NO